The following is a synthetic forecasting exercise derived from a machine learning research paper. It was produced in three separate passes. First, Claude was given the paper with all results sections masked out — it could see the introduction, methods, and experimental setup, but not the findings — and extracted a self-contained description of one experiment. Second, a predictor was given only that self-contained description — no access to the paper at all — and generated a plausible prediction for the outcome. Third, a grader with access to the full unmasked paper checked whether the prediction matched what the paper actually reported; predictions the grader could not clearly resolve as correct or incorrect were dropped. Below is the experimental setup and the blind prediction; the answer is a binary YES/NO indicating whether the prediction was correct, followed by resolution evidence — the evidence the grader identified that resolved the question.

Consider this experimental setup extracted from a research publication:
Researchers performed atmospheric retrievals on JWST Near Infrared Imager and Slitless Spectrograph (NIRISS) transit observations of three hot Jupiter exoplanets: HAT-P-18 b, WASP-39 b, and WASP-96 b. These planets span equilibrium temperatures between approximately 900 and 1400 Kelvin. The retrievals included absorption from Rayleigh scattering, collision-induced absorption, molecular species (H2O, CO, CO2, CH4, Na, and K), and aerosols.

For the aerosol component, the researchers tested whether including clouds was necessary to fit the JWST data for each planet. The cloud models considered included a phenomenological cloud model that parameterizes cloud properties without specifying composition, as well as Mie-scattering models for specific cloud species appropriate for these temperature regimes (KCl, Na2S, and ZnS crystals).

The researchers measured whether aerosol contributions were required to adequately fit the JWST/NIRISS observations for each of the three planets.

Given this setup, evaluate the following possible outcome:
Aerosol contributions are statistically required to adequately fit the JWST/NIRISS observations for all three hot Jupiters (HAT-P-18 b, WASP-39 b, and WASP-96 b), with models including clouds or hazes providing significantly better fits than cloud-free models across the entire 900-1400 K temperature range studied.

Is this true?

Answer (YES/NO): NO